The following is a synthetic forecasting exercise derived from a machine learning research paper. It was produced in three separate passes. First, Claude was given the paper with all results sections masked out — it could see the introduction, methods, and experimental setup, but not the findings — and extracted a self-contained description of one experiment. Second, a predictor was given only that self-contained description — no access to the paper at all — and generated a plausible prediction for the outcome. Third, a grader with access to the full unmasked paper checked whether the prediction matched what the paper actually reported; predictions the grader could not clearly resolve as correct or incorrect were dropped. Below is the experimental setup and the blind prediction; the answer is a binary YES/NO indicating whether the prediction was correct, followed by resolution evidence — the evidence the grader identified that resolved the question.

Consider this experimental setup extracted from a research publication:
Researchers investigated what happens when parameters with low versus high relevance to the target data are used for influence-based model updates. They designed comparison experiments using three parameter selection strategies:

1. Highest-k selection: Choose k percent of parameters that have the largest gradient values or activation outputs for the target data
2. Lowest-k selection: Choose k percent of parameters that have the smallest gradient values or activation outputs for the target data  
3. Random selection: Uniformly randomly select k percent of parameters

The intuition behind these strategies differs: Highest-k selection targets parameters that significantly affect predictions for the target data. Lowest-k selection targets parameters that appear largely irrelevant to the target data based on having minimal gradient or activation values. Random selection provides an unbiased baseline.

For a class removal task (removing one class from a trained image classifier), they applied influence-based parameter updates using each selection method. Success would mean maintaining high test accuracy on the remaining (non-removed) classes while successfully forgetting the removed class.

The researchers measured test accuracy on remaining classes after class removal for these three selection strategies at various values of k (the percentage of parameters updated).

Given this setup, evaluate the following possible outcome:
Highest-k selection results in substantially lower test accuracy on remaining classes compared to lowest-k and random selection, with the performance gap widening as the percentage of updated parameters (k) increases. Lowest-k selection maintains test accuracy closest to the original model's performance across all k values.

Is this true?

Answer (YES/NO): NO